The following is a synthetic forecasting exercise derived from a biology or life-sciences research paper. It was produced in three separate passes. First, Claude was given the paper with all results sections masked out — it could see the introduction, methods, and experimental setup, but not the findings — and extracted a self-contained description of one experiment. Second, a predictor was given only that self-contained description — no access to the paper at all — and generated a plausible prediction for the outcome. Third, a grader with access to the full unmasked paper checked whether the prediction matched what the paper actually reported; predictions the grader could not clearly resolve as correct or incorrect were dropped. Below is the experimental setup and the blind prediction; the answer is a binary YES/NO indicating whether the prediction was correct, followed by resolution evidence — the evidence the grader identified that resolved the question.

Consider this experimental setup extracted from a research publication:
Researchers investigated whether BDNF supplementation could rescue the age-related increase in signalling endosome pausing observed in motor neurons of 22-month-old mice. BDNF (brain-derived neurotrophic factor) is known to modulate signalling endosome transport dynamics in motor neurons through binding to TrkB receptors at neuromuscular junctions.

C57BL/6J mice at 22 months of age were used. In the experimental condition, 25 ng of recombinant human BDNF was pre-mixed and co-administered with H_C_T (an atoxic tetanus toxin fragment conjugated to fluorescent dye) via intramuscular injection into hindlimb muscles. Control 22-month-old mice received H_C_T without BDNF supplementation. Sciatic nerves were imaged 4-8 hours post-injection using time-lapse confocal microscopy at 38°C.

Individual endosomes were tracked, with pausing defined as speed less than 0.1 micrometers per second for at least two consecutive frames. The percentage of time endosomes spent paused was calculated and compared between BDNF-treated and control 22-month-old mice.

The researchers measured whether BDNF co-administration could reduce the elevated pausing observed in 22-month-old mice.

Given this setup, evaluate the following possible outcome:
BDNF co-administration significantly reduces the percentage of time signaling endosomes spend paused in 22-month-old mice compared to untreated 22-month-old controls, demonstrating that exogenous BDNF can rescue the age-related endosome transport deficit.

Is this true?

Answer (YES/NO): NO